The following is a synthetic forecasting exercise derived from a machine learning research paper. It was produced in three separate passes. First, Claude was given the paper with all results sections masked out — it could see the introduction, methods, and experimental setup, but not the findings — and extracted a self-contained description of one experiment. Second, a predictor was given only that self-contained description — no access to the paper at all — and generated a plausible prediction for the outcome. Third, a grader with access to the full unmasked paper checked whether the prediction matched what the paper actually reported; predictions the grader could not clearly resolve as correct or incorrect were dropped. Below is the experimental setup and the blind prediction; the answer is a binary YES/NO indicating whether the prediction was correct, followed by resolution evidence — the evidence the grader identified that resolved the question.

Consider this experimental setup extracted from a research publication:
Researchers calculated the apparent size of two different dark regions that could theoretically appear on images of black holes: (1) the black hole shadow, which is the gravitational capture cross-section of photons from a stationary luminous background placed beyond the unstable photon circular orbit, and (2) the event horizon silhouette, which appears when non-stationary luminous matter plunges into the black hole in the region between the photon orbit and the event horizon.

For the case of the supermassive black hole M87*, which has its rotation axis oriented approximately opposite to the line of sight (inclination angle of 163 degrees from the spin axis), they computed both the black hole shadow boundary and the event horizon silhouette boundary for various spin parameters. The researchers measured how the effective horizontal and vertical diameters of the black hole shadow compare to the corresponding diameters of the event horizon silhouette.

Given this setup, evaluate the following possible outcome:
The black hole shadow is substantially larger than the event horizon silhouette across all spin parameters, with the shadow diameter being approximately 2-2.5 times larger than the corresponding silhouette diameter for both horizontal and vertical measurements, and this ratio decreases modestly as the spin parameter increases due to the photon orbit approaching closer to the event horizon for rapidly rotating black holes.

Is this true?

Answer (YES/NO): NO